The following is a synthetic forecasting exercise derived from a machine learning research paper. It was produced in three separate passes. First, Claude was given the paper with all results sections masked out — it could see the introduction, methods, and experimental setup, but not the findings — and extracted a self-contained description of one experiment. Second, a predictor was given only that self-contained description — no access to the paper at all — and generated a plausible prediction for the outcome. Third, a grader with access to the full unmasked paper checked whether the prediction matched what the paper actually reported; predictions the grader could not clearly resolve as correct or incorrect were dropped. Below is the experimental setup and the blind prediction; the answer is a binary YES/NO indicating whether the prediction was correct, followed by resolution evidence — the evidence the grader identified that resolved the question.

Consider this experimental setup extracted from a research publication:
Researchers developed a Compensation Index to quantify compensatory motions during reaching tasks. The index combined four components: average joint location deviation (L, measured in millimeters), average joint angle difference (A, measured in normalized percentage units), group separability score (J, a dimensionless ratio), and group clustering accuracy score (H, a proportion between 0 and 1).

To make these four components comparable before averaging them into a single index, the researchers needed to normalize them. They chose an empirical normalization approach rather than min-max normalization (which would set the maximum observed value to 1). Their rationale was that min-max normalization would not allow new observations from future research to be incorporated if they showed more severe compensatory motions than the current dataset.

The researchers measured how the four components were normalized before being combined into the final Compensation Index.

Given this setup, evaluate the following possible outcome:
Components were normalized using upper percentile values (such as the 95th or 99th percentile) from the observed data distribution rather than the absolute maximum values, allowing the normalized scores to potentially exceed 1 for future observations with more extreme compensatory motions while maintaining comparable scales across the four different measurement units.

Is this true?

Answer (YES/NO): NO